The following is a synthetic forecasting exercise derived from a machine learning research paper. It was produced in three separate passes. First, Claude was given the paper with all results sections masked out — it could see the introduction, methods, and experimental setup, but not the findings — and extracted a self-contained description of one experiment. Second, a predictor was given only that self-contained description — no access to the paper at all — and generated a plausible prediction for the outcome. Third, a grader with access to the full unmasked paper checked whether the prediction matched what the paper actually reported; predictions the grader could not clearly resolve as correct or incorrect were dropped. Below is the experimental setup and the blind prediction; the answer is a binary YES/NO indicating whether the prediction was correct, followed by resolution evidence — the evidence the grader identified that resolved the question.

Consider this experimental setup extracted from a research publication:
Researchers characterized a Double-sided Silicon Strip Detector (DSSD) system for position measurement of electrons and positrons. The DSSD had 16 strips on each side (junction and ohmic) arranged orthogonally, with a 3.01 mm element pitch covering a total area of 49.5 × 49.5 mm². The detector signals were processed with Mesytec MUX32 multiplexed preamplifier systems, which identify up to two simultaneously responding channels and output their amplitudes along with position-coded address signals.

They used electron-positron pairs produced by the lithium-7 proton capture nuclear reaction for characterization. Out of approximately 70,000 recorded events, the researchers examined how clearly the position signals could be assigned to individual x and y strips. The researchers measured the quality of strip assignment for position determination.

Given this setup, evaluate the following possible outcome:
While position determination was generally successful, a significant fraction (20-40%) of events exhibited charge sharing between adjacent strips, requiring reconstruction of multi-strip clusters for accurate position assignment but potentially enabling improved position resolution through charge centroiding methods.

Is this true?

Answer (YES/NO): NO